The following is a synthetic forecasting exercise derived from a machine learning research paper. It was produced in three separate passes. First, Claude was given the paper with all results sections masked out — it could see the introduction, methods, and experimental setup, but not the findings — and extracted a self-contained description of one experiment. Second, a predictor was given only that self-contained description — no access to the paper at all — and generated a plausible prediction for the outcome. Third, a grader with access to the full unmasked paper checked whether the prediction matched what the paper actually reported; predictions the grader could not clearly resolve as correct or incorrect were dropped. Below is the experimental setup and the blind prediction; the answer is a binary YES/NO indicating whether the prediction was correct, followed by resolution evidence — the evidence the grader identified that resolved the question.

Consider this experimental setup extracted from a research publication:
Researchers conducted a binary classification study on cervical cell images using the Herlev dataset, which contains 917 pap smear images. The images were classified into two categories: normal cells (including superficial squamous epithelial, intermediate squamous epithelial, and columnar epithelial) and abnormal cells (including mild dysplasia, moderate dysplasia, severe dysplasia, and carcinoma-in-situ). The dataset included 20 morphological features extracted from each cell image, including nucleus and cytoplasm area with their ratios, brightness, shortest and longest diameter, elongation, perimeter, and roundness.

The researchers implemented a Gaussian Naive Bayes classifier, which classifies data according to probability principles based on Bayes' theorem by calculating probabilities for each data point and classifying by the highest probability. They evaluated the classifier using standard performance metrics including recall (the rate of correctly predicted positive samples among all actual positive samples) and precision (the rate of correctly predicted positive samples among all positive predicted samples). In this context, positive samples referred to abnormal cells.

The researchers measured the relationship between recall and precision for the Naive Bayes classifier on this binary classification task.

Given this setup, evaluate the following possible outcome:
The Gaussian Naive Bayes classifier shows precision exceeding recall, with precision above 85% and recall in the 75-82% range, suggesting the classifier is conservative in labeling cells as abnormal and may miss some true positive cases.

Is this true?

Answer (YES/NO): NO